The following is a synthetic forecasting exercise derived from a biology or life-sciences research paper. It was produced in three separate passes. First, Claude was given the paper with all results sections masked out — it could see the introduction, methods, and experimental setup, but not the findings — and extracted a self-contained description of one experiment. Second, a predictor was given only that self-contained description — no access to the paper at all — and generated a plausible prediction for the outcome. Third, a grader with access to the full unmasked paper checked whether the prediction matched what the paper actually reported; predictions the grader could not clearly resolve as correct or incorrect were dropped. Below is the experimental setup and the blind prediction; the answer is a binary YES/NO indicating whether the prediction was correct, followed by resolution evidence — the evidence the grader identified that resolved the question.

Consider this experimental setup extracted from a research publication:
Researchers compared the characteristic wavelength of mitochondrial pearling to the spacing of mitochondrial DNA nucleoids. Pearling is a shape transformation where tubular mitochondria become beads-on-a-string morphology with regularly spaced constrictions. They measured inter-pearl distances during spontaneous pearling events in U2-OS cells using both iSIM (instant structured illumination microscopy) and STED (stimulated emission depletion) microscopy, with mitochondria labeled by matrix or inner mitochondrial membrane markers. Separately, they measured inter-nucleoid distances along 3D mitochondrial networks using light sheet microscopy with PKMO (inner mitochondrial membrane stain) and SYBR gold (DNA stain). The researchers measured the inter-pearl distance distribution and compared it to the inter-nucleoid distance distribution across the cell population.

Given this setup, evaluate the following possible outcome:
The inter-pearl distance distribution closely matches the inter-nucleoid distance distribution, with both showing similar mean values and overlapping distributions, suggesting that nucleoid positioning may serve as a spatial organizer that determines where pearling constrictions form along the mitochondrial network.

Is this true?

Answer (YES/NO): NO